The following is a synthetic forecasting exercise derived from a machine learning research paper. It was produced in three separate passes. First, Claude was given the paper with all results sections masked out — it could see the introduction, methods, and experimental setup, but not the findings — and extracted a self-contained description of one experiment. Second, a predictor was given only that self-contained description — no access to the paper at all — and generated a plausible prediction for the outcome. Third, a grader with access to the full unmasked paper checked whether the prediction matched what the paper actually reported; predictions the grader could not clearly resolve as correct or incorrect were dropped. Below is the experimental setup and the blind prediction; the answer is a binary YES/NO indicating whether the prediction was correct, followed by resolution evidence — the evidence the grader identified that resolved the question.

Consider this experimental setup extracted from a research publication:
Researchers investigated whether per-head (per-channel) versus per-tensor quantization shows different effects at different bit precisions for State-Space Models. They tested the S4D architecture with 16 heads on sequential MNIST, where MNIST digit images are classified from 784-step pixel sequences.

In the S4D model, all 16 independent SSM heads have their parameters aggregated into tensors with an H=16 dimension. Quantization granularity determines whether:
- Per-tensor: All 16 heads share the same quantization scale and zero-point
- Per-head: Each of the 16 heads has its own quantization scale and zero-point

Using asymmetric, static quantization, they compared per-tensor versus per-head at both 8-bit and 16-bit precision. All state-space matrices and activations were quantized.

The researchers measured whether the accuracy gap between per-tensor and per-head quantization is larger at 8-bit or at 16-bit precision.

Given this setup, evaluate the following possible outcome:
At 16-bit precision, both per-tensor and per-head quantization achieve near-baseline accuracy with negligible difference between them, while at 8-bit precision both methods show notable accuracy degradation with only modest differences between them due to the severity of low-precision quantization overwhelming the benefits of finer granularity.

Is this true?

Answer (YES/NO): NO